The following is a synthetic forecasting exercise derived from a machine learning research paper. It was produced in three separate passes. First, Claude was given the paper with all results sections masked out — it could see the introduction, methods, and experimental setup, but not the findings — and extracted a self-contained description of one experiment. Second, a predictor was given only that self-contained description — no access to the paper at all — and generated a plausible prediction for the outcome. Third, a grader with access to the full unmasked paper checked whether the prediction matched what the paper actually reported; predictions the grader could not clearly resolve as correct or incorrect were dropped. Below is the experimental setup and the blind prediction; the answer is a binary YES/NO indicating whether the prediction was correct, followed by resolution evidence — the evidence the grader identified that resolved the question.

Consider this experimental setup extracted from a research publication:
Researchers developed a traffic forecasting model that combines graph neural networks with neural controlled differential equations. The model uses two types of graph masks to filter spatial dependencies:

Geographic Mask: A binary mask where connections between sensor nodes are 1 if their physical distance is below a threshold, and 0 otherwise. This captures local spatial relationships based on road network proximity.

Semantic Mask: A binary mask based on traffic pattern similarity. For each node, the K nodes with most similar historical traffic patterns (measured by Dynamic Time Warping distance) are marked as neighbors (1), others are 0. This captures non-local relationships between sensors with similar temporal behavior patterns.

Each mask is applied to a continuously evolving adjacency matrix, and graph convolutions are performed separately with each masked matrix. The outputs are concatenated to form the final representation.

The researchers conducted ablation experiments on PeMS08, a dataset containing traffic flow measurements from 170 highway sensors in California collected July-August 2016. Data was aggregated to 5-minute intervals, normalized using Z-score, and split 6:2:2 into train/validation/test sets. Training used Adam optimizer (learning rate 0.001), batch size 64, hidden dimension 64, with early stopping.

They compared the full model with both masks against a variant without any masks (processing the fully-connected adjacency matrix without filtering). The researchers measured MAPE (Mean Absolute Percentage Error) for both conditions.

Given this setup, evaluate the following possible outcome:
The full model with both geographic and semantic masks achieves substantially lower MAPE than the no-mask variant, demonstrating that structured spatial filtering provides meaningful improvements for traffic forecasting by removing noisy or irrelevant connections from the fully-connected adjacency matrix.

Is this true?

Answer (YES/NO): YES